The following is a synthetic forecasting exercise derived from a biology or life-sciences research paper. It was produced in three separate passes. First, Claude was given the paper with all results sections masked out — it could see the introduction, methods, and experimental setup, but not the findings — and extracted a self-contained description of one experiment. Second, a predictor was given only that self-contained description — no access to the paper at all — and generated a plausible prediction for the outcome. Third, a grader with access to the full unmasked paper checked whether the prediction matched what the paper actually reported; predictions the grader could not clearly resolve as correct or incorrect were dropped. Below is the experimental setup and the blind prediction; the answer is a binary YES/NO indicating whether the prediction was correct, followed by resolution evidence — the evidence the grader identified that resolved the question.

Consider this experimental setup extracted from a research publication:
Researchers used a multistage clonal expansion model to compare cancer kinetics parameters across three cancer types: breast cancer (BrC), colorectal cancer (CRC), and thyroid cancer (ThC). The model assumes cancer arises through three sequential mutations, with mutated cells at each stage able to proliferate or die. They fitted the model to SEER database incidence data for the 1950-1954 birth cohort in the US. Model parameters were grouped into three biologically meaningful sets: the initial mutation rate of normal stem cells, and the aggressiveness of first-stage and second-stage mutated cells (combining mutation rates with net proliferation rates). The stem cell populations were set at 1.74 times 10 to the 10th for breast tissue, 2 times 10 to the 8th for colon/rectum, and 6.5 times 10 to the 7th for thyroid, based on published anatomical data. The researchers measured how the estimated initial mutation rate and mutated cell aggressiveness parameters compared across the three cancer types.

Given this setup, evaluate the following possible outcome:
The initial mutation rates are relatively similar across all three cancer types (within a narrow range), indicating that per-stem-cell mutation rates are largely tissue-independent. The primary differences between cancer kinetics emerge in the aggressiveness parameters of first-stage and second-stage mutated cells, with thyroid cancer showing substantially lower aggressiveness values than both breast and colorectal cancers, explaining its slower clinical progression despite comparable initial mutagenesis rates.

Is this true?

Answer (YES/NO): NO